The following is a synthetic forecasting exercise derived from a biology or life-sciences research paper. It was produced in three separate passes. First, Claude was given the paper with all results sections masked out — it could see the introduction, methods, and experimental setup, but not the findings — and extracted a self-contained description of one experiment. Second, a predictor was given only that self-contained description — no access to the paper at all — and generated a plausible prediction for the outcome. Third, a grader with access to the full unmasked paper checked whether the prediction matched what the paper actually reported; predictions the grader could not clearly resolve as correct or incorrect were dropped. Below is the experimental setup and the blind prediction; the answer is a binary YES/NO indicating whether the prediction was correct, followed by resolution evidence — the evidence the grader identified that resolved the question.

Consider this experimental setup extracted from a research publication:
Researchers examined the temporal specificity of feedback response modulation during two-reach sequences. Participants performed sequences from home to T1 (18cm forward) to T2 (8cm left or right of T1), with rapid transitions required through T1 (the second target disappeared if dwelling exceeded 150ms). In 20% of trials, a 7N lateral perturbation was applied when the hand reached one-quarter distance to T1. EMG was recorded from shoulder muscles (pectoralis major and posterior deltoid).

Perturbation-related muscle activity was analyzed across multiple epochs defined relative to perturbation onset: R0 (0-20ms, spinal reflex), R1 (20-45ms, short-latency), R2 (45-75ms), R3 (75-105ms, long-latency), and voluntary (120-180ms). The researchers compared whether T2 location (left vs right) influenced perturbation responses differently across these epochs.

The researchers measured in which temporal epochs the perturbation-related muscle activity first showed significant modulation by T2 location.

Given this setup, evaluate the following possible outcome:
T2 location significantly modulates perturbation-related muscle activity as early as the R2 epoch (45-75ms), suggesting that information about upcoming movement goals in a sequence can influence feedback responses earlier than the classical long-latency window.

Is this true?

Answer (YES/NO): YES